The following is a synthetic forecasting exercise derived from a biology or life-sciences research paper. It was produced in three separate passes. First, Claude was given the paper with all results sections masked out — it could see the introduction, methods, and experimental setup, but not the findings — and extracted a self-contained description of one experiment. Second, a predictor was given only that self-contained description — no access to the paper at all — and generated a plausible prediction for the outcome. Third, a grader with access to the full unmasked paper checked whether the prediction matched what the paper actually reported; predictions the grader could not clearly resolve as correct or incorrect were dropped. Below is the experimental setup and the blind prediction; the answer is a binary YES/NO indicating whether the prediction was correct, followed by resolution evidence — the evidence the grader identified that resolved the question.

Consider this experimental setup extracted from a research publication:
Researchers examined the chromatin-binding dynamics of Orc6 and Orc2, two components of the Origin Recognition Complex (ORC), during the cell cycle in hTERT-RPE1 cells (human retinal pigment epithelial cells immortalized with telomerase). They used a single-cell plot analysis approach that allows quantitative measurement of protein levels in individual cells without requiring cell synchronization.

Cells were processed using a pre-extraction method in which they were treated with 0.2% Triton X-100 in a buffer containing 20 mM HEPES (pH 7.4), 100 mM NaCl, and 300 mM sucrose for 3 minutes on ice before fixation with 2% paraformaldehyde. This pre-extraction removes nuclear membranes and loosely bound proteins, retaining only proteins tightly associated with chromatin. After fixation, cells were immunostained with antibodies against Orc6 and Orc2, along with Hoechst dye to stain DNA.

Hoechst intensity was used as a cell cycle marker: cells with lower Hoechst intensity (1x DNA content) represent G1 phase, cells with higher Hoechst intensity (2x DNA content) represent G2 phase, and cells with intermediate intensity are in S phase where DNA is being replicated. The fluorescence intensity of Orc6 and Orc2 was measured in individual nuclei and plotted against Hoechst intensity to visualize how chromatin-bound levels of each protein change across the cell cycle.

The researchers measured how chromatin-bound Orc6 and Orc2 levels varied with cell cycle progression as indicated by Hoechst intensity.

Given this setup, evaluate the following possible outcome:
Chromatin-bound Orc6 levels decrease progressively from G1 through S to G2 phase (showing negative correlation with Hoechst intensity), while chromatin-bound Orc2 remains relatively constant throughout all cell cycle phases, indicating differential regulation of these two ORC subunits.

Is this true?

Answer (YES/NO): NO